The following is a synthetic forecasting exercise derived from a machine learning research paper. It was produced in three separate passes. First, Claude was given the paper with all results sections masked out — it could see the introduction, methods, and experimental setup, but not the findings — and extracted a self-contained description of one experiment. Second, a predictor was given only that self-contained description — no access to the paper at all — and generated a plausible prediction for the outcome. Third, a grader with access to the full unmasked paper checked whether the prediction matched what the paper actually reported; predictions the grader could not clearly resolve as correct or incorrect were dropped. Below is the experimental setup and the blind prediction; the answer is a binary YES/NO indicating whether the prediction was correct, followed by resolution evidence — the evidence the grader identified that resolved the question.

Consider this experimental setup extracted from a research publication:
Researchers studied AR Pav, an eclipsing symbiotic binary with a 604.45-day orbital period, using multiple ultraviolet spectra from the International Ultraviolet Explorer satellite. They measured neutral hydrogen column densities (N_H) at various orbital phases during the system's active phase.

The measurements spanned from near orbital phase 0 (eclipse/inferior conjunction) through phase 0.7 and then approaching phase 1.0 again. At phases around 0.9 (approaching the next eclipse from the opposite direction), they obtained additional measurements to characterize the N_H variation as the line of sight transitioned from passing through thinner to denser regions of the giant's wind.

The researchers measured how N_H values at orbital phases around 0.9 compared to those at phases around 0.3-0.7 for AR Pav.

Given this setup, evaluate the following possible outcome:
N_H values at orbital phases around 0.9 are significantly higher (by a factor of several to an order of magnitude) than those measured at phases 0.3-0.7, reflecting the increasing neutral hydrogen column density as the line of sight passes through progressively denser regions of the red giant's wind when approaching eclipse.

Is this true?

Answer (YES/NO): YES